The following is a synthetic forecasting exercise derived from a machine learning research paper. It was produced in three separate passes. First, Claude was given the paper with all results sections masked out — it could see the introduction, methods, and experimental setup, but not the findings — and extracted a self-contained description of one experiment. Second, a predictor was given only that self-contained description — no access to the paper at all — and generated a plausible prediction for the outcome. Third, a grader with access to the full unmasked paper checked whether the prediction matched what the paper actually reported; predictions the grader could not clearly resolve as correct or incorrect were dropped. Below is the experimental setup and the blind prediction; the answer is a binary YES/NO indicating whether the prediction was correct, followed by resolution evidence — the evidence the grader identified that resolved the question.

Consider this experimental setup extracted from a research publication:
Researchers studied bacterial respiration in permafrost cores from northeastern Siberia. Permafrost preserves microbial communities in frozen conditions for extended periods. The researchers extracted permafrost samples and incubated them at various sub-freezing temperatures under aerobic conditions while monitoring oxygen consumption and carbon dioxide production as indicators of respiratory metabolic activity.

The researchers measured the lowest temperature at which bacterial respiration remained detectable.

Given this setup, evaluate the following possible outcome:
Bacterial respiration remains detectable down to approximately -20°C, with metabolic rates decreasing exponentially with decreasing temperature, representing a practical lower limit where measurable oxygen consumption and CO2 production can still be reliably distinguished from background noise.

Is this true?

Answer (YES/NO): YES